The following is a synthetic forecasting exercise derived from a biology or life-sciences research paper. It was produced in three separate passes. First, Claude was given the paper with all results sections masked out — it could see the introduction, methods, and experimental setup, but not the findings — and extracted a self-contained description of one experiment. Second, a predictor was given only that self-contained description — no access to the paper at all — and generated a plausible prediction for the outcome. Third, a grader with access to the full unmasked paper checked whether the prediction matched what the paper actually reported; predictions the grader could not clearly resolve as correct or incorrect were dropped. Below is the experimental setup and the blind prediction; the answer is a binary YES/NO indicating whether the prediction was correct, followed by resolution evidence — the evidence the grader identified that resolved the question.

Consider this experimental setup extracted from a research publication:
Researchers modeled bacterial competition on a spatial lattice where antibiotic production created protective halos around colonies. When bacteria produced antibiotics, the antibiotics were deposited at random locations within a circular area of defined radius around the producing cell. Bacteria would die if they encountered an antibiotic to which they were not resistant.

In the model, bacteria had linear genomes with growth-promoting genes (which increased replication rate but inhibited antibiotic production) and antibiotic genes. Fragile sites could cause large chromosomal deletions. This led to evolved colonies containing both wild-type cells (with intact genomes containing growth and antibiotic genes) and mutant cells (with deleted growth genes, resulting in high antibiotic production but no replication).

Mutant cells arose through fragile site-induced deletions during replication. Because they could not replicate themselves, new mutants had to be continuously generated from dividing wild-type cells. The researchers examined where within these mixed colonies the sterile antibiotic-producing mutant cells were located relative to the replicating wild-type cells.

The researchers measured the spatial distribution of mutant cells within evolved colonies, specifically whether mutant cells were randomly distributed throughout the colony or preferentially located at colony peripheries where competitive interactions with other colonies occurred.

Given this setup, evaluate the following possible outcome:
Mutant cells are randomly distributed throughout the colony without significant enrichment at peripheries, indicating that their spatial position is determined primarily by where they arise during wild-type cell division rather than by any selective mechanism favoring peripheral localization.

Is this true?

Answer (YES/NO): YES